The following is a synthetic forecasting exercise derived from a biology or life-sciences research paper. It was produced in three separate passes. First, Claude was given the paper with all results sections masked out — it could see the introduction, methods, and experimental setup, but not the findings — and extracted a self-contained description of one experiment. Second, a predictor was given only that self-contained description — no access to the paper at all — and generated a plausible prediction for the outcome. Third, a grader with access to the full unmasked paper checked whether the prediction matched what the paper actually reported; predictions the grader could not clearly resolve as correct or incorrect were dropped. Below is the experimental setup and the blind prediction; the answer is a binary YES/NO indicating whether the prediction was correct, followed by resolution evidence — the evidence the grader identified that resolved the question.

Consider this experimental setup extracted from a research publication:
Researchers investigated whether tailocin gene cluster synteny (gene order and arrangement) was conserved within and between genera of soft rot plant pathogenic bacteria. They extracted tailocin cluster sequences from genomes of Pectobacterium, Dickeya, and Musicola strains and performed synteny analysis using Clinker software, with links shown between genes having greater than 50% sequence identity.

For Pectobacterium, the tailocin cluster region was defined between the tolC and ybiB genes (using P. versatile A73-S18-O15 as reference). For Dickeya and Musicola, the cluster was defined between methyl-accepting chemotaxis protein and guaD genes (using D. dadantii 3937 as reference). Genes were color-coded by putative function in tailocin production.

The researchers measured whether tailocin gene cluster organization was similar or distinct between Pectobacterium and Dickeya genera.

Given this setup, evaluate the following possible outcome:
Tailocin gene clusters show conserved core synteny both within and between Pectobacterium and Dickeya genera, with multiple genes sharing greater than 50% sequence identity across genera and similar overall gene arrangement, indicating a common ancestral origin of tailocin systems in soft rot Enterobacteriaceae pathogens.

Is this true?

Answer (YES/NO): NO